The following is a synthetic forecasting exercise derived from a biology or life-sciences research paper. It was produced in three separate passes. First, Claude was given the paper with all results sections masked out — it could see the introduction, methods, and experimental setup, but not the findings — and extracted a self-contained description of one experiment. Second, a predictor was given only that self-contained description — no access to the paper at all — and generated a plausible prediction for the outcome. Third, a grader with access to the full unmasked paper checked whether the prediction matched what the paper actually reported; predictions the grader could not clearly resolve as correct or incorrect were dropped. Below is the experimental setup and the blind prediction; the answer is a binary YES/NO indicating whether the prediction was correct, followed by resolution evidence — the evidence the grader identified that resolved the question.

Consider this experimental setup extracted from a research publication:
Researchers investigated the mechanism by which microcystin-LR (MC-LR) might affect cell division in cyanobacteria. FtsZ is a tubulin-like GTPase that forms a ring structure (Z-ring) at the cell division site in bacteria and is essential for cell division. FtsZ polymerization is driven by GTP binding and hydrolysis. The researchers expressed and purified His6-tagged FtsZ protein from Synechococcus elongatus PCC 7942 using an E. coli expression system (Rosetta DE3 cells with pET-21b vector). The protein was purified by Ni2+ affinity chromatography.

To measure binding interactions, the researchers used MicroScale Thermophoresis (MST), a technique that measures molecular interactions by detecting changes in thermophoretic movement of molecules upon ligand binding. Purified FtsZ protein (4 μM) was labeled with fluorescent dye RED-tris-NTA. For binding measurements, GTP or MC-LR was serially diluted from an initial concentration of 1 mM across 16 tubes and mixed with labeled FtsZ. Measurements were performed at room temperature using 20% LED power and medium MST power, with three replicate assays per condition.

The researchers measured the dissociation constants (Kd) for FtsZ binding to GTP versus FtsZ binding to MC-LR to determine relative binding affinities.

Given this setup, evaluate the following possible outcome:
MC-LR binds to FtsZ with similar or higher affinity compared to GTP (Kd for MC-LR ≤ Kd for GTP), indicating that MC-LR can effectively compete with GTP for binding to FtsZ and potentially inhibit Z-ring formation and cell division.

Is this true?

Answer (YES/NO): NO